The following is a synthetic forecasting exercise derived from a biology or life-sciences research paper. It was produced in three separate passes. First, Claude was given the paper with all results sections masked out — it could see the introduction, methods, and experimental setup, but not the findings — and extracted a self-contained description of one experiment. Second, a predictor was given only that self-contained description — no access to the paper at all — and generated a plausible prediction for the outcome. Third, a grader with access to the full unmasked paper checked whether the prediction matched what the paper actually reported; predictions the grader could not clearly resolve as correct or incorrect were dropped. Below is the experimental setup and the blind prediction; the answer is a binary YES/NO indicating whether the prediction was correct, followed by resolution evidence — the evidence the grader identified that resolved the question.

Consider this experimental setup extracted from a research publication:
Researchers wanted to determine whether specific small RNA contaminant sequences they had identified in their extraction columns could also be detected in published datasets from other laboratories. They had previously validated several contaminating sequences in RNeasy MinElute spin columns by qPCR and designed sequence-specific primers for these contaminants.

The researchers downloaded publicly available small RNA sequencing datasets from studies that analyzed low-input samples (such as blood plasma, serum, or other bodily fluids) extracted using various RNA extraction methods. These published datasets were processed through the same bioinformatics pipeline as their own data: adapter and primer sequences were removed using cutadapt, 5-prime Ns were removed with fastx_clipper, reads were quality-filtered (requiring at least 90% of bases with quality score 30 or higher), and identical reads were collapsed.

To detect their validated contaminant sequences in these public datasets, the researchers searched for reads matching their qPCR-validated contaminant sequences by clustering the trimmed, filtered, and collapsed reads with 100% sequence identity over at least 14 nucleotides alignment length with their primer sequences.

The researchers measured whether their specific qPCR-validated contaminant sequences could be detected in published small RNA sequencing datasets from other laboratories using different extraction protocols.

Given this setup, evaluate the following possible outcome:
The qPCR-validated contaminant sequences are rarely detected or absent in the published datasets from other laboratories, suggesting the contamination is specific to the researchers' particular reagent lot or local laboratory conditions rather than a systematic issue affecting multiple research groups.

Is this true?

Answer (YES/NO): NO